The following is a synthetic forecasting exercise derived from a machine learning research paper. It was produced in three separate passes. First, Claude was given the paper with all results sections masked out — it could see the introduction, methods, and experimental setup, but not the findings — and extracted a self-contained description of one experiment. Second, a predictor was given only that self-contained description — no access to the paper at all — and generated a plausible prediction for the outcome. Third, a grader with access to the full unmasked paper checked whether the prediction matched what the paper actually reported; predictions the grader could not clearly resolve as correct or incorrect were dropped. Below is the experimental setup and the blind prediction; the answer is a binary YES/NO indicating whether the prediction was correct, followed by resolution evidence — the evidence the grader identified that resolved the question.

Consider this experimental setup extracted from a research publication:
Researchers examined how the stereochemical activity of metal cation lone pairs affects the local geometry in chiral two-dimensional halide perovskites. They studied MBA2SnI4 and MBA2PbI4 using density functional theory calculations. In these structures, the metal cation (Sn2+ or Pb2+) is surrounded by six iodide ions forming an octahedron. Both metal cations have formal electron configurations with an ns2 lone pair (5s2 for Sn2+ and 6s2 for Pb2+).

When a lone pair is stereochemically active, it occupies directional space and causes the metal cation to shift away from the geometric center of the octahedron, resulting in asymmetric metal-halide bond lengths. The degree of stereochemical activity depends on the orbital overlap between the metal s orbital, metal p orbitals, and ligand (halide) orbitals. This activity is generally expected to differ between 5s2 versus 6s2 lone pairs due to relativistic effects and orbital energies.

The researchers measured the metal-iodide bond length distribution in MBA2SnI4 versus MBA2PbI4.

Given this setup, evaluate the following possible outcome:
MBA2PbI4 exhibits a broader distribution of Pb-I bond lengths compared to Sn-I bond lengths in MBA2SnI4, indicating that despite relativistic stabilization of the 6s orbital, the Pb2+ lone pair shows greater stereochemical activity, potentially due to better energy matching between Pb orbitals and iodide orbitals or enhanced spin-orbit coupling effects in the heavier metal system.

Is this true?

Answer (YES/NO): NO